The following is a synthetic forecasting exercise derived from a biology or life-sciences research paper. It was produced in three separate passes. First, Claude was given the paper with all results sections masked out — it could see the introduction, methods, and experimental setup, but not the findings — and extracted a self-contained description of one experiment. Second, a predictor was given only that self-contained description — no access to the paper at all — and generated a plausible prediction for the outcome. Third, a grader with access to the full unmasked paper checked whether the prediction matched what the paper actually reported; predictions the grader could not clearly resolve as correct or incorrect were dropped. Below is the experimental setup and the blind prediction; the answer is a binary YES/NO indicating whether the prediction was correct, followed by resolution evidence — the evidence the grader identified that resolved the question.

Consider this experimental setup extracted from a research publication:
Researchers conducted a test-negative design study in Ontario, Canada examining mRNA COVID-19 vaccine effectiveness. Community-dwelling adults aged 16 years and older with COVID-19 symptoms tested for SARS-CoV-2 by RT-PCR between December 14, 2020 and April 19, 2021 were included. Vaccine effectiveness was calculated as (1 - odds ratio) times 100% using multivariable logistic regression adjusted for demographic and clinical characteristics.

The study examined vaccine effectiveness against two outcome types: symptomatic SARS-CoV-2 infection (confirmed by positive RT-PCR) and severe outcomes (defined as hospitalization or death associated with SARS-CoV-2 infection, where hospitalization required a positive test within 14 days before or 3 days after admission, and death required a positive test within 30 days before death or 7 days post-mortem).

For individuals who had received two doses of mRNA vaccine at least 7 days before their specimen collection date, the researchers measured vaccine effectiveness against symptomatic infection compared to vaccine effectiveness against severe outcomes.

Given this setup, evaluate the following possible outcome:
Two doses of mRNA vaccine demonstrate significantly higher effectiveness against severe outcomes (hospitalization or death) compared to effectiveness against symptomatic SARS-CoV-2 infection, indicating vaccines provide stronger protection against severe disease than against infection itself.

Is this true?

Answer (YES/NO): NO